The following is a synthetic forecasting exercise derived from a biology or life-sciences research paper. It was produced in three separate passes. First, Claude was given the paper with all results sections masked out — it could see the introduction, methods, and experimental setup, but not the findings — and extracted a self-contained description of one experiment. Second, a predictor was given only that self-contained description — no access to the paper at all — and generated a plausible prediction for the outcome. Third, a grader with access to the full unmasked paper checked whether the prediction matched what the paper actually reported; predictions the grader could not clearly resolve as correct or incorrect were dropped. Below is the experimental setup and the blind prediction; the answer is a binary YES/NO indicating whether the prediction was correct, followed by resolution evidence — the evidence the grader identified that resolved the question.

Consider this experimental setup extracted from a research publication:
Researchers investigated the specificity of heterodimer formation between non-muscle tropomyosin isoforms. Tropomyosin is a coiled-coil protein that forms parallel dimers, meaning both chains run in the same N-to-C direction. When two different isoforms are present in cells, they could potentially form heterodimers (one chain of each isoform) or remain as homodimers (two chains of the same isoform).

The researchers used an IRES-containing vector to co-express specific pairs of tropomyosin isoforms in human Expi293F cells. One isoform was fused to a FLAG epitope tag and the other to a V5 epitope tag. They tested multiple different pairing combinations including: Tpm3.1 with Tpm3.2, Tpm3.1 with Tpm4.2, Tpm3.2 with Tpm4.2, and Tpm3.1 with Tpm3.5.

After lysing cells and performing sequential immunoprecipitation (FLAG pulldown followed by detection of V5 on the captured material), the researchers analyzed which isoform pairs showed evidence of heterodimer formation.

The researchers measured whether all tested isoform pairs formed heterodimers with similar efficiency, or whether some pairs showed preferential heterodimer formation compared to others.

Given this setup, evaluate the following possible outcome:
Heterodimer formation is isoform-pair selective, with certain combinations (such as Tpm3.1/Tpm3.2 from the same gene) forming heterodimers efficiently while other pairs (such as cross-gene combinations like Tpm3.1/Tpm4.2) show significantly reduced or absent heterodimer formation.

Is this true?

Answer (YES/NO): NO